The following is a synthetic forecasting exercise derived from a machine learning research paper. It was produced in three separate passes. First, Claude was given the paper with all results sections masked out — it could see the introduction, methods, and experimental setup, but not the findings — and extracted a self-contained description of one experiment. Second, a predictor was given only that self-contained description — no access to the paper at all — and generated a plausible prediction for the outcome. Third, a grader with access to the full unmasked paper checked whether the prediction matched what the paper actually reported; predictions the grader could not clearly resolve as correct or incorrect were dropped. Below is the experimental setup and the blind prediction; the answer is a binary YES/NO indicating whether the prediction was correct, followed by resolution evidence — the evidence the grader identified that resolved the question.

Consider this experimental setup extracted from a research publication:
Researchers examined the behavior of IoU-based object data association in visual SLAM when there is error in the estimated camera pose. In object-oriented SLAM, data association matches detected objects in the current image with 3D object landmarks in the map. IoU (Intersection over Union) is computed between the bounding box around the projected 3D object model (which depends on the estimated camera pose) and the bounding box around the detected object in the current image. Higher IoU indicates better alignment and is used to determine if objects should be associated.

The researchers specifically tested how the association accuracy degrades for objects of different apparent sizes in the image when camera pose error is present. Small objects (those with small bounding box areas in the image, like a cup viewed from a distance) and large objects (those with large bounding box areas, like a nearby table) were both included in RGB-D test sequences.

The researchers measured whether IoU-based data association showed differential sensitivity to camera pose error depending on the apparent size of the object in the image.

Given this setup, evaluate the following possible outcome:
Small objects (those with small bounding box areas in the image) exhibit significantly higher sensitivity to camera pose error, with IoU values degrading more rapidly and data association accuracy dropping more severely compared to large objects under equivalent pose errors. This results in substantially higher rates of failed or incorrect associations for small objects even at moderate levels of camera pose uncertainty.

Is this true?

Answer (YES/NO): YES